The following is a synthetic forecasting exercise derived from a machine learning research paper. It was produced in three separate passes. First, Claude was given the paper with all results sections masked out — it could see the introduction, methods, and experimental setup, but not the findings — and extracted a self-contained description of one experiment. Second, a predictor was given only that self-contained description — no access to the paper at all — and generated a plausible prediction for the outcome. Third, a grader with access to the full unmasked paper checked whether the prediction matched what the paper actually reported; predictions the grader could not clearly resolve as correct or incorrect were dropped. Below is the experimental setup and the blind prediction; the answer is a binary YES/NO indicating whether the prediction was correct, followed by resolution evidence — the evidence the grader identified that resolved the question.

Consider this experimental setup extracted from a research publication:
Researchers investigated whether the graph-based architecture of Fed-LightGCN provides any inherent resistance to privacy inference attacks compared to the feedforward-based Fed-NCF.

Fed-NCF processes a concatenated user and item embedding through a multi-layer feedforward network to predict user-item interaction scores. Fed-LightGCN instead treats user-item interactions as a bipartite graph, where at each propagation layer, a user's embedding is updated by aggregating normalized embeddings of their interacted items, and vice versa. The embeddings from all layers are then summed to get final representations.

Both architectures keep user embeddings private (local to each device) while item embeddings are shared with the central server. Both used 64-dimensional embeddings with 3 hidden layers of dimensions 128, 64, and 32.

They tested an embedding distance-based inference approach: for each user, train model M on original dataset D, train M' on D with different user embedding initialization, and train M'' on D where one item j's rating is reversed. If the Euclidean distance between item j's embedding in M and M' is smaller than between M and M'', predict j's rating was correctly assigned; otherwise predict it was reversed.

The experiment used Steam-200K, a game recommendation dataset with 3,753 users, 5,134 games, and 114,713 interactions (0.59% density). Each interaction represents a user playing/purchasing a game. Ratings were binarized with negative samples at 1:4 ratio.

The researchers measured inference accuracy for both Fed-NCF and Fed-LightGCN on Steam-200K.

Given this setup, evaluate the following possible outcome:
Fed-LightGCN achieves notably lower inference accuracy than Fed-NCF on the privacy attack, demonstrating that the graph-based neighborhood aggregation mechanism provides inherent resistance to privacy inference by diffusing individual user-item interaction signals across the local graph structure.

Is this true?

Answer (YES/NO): YES